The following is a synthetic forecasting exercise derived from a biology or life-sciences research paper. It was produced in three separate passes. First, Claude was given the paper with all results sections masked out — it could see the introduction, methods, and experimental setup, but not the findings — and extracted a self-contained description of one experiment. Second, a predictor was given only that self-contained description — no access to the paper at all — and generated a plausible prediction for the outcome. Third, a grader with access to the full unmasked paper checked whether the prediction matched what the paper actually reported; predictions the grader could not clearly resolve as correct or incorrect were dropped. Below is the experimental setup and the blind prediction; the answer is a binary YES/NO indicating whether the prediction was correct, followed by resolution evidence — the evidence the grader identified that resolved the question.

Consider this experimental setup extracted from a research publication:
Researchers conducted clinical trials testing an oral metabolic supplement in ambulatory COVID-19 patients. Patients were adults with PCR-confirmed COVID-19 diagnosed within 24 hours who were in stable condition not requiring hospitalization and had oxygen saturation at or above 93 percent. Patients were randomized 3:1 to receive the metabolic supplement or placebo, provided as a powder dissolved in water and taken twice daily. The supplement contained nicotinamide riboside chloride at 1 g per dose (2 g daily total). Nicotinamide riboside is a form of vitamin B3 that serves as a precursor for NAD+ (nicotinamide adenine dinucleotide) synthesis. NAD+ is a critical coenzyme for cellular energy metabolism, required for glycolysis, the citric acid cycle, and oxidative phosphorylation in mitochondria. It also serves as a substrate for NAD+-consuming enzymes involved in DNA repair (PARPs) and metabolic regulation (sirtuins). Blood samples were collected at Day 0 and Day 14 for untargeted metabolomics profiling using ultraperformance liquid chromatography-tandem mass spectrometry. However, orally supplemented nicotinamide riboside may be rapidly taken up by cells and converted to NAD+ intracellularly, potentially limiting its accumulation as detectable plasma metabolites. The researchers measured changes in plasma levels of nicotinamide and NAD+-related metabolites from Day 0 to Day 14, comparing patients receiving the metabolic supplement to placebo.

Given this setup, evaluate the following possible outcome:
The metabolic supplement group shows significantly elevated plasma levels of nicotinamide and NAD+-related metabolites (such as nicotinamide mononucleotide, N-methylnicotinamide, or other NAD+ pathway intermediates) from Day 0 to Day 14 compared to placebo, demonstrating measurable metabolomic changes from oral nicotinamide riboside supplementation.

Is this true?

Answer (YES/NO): YES